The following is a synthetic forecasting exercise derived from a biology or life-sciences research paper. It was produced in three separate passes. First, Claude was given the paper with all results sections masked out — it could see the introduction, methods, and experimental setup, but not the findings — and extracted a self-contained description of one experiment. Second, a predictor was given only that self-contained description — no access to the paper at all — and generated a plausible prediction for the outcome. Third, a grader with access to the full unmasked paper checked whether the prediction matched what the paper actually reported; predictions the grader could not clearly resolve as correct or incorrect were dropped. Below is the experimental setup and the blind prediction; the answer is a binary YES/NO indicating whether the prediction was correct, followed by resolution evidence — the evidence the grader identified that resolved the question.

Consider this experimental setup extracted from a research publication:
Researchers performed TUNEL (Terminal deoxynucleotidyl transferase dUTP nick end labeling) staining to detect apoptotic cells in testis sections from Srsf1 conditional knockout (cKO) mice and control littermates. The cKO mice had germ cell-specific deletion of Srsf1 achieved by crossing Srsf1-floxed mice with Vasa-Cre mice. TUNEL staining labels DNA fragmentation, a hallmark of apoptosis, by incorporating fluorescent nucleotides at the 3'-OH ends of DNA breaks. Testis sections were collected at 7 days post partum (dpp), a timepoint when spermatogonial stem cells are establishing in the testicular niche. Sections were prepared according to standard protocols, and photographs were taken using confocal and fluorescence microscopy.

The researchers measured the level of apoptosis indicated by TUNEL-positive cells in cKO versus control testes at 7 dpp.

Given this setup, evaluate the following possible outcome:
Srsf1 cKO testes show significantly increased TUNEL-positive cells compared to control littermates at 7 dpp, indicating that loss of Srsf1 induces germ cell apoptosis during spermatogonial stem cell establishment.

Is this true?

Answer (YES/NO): YES